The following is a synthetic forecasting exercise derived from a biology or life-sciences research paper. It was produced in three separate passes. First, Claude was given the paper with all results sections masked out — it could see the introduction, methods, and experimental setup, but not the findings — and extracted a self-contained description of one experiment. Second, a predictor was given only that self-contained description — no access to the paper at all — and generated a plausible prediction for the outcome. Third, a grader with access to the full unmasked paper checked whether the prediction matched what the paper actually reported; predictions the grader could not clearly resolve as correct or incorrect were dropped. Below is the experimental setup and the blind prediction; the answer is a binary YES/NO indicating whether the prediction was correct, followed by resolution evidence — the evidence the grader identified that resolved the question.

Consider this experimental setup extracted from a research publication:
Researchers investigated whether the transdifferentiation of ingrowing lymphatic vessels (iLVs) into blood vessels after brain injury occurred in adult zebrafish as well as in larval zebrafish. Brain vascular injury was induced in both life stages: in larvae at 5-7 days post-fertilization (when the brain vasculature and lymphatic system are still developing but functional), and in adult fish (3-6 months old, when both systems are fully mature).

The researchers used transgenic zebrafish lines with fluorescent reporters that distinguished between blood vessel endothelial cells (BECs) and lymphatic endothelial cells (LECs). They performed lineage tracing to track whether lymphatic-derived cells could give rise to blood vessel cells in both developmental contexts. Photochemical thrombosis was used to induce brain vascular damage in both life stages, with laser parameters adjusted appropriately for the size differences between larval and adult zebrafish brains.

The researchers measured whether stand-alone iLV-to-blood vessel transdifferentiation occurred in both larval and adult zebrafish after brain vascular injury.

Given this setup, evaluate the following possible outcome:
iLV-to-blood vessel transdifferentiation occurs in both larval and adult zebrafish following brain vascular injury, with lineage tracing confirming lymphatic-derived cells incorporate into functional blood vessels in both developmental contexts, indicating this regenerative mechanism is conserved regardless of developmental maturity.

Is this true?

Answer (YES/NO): YES